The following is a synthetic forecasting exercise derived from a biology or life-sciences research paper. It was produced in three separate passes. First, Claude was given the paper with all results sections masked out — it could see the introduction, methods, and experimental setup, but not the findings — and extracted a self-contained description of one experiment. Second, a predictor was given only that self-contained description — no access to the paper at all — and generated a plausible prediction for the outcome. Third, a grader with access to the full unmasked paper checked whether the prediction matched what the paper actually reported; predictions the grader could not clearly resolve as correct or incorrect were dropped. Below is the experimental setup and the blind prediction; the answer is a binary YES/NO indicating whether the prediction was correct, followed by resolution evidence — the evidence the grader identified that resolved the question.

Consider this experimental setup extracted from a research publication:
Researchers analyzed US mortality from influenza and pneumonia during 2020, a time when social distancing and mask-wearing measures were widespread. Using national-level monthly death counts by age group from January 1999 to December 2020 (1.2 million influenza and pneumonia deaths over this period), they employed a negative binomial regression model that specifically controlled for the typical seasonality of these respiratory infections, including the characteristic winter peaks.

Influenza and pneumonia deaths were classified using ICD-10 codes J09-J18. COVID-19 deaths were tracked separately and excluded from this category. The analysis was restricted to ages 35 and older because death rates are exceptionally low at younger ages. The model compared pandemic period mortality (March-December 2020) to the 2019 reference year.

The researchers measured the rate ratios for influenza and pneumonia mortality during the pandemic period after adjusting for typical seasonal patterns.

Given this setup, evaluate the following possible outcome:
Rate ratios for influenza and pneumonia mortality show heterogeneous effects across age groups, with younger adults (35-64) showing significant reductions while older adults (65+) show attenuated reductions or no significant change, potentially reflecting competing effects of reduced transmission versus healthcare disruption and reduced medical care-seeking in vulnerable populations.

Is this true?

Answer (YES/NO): NO